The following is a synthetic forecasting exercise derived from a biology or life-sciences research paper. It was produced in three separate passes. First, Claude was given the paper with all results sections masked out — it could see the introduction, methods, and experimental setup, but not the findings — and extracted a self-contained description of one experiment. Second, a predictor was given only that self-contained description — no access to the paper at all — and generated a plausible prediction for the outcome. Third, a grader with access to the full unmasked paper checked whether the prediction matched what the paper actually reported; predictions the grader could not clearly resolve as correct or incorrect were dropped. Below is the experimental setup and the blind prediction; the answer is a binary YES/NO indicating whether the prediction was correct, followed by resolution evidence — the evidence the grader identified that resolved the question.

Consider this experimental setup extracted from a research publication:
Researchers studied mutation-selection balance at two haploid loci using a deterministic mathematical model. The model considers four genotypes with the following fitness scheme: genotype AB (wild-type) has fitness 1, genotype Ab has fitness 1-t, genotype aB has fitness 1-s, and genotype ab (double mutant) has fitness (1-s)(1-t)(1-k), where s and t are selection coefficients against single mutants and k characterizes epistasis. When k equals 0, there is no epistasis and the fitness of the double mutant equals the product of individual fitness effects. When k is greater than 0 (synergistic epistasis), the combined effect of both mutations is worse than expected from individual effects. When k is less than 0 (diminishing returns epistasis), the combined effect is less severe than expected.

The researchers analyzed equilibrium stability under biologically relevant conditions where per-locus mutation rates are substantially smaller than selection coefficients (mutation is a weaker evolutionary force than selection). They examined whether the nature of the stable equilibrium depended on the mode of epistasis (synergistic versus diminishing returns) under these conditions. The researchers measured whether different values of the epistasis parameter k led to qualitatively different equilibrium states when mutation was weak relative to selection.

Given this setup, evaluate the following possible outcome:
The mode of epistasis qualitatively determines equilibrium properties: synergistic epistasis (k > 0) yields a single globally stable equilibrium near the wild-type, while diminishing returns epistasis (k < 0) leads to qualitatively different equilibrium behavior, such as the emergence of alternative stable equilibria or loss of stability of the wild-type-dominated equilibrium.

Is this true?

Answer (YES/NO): NO